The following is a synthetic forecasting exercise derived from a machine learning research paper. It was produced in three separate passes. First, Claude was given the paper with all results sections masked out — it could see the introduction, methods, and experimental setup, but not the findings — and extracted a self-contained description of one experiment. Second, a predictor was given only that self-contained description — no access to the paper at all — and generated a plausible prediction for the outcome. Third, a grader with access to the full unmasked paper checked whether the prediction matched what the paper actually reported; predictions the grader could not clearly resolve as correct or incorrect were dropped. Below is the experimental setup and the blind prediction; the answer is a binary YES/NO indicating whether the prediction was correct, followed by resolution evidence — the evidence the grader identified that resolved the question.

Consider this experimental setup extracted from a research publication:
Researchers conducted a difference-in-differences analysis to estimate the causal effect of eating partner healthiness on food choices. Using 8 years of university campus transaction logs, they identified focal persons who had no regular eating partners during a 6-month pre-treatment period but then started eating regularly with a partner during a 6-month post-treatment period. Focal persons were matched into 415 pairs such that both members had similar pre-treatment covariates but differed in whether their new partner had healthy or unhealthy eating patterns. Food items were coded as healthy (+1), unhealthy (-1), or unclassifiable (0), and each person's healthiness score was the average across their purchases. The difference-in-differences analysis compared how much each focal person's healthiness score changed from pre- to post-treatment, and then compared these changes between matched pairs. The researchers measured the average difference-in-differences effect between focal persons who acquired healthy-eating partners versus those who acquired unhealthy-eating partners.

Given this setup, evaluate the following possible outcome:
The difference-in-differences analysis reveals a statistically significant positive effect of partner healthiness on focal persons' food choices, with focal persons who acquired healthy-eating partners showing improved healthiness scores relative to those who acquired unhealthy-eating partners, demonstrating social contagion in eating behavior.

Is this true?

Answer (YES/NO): YES